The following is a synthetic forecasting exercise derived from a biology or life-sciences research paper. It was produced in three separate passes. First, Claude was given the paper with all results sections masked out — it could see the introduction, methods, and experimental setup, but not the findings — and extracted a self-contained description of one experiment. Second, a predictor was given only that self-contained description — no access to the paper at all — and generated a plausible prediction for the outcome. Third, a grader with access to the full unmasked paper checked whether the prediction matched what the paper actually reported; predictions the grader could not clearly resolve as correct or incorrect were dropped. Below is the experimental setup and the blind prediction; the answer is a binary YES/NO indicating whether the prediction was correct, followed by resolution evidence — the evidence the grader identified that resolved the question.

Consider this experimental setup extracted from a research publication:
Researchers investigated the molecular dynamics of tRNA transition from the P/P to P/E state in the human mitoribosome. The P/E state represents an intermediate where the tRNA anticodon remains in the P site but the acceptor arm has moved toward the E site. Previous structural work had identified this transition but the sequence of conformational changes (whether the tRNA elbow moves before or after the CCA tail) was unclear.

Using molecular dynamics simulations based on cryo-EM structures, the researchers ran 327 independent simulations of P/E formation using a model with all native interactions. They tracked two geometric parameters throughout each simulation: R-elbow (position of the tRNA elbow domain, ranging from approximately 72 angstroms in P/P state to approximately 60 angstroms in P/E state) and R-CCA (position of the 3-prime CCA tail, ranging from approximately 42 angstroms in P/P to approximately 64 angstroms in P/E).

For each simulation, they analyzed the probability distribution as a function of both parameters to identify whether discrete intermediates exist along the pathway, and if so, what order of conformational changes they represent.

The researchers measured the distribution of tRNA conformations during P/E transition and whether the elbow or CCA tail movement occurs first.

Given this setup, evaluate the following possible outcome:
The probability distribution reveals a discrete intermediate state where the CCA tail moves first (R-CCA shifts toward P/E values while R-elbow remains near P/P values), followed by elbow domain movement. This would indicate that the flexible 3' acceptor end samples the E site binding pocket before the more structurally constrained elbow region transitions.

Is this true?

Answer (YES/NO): NO